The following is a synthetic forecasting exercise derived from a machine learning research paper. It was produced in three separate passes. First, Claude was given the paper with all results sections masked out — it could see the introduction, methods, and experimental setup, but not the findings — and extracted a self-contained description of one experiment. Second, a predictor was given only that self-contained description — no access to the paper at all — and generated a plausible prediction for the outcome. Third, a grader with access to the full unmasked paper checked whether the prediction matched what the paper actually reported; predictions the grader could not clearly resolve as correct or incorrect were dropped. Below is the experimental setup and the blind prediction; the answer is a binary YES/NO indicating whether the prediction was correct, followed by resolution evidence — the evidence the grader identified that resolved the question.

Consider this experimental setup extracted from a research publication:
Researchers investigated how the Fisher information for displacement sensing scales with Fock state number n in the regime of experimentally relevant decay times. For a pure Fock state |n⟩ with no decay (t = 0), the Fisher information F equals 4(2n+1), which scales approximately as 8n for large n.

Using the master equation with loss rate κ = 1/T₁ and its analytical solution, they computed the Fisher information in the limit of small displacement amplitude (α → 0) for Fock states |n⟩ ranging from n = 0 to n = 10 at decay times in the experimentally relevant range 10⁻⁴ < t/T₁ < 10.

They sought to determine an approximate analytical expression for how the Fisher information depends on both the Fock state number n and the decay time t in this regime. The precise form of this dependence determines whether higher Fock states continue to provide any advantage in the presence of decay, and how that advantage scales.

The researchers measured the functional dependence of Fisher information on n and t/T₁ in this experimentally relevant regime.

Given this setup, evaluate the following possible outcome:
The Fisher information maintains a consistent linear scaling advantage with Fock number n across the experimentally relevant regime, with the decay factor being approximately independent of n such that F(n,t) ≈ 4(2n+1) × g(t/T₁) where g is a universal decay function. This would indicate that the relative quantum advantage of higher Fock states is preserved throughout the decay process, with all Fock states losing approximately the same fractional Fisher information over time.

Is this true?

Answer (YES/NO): NO